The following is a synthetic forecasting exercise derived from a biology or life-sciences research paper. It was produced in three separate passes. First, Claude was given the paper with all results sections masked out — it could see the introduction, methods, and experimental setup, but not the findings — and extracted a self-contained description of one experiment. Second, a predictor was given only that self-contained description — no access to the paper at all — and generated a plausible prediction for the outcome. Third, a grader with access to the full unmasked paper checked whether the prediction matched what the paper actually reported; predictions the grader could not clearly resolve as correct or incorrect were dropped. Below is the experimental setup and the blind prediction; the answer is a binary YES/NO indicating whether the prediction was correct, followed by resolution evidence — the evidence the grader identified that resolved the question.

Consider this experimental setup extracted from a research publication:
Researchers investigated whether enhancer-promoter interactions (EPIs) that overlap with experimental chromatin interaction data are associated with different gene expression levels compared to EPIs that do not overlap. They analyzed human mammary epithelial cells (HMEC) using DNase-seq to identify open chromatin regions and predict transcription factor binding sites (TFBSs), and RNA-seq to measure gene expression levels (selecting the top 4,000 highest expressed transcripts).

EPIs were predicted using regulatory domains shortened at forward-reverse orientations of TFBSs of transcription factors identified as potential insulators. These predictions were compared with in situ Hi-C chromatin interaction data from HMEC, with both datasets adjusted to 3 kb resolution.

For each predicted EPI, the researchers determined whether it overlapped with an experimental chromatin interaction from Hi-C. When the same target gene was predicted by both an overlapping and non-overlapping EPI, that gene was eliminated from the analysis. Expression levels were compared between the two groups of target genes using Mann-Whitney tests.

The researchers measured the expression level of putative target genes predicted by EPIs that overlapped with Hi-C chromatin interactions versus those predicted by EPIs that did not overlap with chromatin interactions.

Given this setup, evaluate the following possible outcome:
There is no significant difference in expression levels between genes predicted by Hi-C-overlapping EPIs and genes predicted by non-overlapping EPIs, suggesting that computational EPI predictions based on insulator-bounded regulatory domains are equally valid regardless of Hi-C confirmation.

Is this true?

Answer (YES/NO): YES